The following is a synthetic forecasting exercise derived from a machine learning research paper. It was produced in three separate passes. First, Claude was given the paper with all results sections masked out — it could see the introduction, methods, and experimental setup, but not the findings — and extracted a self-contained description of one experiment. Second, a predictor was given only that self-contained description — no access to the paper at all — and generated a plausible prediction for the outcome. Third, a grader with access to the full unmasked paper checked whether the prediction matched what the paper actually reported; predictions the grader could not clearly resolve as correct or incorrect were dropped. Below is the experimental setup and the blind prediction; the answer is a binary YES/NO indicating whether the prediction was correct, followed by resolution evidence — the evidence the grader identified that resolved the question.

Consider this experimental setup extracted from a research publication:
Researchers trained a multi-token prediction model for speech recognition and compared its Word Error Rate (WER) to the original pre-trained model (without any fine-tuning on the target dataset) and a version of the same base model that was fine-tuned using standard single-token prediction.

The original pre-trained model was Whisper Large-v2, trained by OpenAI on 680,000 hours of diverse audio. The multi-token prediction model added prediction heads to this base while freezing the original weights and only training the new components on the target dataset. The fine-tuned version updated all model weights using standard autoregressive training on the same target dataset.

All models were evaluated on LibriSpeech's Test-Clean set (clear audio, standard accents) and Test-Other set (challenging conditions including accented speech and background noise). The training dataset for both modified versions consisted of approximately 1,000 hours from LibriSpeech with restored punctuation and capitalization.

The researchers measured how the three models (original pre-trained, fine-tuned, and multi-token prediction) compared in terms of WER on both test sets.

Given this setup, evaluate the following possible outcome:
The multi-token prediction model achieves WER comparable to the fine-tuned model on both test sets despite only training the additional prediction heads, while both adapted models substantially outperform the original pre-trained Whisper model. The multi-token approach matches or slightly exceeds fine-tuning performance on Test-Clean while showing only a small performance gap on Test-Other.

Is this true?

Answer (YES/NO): NO